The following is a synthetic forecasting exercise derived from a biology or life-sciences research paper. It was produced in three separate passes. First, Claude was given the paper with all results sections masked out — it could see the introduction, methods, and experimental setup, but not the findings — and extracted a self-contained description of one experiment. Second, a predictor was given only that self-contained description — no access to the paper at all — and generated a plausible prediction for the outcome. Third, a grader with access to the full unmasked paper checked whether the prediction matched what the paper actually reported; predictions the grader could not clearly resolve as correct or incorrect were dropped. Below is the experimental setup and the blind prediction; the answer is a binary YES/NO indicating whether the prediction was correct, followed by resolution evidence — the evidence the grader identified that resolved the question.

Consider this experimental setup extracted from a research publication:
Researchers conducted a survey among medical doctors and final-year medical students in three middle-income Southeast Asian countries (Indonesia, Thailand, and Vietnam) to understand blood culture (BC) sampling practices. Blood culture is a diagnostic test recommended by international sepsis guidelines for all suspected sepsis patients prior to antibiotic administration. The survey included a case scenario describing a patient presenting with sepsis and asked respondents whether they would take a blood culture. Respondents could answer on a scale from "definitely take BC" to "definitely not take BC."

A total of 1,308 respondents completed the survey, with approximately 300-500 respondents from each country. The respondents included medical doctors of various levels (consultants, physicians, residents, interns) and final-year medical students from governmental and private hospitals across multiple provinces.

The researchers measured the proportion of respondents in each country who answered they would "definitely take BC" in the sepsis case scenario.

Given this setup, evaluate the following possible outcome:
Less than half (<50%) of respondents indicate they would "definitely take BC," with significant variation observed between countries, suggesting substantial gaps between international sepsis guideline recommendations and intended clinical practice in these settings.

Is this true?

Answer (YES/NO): NO